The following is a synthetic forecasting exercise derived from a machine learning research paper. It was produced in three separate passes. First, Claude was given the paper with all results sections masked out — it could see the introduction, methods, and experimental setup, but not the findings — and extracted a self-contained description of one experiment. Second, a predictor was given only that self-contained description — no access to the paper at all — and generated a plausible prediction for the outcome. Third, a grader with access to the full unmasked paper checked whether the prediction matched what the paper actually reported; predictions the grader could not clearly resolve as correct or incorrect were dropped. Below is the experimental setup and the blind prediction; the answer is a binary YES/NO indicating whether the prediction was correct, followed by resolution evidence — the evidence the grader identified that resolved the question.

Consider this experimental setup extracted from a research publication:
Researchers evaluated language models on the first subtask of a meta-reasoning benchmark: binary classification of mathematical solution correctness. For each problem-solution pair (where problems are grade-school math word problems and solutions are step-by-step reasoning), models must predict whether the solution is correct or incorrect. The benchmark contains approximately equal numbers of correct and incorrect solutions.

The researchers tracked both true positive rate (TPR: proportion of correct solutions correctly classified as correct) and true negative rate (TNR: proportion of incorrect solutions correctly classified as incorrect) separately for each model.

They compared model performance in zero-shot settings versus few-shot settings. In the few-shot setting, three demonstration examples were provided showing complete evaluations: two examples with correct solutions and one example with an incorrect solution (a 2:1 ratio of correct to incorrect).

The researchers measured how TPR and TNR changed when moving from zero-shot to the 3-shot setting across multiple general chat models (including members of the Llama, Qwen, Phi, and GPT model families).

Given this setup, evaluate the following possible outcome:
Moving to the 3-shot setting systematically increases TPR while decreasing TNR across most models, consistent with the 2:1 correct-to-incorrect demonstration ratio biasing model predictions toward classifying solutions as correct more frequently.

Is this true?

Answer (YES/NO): YES